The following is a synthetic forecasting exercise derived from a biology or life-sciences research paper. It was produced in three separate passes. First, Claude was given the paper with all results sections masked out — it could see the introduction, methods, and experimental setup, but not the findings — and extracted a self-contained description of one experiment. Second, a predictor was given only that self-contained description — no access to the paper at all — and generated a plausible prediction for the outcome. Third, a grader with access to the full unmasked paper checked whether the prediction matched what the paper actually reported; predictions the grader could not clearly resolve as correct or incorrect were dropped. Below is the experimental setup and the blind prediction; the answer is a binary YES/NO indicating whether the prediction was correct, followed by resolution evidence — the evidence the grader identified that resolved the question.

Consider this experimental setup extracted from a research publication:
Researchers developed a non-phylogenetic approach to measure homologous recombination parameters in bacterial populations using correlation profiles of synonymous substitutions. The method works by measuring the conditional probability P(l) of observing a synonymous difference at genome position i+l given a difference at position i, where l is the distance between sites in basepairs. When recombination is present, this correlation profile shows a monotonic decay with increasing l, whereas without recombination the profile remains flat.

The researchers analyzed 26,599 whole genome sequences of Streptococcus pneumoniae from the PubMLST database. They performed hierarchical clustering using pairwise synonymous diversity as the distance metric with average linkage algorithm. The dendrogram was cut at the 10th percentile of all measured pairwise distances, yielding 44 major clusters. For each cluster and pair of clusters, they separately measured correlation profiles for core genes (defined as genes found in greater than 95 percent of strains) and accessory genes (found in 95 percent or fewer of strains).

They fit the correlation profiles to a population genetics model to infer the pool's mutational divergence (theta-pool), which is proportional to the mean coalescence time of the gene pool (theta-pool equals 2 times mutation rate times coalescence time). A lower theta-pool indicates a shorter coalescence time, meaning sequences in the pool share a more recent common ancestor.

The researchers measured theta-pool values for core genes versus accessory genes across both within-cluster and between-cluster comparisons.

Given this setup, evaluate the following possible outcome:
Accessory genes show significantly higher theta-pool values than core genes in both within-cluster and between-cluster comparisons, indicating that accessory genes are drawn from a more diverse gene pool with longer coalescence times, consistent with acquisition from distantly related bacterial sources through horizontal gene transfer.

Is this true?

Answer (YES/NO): NO